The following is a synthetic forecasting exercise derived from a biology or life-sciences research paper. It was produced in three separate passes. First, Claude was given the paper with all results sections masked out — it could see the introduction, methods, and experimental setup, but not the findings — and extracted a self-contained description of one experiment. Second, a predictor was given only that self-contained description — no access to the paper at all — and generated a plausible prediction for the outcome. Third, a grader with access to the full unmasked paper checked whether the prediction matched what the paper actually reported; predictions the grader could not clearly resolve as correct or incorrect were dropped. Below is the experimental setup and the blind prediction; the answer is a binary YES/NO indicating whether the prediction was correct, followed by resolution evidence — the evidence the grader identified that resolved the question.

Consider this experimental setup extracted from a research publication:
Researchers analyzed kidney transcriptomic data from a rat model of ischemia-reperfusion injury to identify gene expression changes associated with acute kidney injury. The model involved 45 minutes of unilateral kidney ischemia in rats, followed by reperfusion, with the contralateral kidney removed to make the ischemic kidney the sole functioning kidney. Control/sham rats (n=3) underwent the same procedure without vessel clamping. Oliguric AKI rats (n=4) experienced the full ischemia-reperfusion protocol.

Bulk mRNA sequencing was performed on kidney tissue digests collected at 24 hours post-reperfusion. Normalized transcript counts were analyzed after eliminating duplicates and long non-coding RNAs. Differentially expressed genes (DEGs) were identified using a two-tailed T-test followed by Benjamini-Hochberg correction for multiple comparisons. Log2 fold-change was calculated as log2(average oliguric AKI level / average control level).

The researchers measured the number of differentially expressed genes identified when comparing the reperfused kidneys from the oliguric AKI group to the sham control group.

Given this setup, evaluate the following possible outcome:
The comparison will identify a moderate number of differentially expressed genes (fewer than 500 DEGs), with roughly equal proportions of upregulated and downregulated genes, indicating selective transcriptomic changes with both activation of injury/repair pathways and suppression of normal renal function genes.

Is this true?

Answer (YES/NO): NO